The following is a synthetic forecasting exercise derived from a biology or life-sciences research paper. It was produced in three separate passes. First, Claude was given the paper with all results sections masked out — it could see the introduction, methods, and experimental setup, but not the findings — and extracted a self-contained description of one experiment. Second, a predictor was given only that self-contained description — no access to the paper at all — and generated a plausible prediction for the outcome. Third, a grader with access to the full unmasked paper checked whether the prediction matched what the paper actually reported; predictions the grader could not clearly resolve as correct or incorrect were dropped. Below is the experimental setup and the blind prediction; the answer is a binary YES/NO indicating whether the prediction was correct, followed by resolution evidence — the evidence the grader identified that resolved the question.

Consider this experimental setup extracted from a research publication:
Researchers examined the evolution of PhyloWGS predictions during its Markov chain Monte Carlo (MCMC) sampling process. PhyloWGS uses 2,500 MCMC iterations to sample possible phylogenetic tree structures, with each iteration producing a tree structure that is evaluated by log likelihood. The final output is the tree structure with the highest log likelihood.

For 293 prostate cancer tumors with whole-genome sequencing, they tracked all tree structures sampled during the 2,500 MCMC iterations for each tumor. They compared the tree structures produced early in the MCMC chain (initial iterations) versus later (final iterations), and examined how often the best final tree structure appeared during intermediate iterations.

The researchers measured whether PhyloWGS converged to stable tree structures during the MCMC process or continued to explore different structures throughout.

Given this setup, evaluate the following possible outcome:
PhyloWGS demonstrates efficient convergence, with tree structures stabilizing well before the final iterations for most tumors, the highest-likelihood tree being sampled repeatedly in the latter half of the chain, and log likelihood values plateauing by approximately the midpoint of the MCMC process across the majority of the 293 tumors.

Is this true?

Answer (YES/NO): NO